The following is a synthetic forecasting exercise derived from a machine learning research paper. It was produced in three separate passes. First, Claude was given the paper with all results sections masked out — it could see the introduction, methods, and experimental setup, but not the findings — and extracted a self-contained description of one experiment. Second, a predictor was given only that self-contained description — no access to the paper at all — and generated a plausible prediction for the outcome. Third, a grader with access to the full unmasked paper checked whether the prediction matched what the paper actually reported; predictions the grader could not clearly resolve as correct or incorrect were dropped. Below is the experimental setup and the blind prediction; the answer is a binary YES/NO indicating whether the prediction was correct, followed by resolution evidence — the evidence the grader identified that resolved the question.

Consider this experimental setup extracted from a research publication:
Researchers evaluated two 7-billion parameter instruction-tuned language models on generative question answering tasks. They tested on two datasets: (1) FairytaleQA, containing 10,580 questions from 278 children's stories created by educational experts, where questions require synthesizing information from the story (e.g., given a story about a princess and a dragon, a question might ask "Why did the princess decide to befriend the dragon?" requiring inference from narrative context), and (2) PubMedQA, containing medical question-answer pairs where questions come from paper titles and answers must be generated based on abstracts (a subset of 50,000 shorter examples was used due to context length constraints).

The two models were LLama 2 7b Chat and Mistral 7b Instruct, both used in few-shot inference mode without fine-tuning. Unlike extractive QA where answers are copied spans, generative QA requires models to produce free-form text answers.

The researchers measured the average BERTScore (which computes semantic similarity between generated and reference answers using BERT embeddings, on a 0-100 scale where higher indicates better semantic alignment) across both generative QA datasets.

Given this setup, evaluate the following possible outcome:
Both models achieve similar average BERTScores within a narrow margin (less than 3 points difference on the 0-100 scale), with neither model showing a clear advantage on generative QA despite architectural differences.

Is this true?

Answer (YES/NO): NO